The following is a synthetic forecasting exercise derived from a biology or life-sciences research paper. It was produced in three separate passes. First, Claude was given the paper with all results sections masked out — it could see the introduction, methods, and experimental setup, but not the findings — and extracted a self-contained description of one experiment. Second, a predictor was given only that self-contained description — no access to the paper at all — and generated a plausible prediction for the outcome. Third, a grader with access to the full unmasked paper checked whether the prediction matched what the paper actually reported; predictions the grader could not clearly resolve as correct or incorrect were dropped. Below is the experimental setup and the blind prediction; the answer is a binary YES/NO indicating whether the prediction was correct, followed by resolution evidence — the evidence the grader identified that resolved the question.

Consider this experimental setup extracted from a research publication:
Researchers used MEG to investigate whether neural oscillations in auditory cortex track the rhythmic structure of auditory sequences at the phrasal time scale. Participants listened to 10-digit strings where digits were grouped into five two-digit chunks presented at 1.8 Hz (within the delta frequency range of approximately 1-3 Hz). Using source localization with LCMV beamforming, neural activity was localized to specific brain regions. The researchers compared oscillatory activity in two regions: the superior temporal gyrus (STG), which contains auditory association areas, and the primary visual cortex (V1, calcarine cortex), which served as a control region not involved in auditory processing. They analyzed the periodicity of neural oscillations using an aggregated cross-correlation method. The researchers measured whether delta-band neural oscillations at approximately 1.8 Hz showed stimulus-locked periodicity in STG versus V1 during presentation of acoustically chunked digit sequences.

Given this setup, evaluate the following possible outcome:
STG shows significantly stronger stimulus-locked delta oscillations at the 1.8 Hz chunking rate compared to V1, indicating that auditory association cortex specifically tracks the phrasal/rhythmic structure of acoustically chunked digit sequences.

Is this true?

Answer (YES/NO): YES